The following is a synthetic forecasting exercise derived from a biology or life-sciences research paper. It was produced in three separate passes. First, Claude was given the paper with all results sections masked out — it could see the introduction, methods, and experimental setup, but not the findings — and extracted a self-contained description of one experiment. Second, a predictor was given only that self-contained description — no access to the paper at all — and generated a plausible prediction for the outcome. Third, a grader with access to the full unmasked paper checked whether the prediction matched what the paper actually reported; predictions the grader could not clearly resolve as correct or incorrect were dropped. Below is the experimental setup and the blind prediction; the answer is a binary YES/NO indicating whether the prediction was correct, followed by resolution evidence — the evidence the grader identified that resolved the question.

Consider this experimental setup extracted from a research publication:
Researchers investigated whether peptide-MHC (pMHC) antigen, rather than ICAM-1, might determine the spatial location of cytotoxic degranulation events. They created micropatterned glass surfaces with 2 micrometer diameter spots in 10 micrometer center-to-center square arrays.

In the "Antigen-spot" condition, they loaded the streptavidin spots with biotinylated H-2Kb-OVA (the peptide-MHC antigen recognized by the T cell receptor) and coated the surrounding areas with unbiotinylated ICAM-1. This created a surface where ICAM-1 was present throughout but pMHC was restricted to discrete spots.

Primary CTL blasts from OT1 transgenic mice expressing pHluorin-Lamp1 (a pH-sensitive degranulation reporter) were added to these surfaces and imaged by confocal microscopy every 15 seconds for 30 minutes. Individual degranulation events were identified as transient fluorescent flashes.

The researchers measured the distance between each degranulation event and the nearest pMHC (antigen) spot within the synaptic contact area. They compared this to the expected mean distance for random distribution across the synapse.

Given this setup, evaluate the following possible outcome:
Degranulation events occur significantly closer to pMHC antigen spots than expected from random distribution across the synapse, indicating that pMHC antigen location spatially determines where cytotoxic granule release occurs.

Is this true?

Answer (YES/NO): NO